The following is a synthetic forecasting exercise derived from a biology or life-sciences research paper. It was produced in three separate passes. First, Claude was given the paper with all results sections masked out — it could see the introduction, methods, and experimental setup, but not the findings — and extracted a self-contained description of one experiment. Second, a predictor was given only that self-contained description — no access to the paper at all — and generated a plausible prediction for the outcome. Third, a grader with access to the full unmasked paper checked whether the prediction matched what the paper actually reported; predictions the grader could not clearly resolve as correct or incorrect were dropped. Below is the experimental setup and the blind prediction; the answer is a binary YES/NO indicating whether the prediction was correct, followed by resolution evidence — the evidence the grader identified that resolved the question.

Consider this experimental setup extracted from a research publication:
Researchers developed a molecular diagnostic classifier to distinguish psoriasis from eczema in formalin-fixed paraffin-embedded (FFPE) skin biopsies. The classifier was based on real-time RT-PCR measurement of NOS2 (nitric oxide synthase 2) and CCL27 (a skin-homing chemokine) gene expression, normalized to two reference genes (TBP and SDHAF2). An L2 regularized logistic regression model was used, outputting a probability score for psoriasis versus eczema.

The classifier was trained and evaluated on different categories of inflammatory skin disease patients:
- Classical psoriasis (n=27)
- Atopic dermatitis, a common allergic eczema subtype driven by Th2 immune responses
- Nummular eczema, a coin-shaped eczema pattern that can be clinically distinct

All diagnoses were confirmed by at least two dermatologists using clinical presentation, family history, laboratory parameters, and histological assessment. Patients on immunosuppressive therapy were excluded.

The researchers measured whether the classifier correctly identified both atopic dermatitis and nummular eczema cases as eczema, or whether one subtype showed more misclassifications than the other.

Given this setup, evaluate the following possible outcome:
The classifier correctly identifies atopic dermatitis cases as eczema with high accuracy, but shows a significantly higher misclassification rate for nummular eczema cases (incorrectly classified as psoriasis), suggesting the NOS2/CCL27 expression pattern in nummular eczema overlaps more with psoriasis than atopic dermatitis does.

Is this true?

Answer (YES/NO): NO